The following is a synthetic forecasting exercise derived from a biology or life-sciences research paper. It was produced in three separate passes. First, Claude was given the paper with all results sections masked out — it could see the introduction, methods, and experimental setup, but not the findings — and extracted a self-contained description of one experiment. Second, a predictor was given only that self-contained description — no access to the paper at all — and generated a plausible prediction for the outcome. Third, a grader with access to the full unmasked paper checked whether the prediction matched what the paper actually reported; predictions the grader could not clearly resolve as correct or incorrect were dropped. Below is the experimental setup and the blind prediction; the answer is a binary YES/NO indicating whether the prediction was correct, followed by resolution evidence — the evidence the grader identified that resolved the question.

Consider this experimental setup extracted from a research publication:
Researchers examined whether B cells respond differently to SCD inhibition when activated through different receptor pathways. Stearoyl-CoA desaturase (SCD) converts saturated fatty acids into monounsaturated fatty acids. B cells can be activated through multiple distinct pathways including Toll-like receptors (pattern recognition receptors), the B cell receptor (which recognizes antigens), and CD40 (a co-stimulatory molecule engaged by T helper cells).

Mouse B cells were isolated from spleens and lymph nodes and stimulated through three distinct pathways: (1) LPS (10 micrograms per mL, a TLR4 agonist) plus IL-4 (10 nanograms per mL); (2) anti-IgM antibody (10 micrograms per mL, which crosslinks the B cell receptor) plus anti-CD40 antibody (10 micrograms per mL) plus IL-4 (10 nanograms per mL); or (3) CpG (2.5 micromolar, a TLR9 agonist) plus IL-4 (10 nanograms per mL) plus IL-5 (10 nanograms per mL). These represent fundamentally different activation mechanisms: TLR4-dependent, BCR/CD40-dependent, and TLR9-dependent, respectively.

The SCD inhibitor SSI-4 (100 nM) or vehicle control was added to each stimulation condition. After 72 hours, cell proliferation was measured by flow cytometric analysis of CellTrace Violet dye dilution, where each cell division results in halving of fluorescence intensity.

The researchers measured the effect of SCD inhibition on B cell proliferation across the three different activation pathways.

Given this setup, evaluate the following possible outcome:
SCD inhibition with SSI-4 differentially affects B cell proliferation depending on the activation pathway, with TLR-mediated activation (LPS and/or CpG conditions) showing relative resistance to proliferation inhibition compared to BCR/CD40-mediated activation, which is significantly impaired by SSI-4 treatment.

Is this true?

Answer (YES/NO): NO